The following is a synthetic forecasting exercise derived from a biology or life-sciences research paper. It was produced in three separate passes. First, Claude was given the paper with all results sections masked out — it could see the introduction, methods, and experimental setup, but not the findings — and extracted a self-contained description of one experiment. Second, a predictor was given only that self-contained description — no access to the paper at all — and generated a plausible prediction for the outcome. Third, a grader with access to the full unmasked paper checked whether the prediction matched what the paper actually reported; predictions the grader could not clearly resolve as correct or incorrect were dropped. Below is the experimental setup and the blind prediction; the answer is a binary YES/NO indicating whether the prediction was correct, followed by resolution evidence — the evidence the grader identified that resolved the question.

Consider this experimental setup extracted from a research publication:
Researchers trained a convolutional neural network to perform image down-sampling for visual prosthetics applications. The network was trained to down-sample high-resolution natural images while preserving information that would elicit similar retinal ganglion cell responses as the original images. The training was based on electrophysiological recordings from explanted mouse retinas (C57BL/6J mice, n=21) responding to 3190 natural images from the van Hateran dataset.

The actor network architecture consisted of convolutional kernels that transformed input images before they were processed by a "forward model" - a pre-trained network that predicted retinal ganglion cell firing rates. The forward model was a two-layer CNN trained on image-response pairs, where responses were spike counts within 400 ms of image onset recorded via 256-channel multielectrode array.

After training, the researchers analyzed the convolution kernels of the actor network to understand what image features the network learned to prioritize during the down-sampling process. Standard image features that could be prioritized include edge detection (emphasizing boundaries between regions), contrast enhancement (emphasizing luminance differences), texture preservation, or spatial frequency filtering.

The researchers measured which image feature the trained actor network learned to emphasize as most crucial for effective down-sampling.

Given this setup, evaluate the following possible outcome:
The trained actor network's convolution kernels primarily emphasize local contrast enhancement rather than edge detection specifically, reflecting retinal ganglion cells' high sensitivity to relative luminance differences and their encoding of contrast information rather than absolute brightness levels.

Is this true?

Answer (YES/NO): YES